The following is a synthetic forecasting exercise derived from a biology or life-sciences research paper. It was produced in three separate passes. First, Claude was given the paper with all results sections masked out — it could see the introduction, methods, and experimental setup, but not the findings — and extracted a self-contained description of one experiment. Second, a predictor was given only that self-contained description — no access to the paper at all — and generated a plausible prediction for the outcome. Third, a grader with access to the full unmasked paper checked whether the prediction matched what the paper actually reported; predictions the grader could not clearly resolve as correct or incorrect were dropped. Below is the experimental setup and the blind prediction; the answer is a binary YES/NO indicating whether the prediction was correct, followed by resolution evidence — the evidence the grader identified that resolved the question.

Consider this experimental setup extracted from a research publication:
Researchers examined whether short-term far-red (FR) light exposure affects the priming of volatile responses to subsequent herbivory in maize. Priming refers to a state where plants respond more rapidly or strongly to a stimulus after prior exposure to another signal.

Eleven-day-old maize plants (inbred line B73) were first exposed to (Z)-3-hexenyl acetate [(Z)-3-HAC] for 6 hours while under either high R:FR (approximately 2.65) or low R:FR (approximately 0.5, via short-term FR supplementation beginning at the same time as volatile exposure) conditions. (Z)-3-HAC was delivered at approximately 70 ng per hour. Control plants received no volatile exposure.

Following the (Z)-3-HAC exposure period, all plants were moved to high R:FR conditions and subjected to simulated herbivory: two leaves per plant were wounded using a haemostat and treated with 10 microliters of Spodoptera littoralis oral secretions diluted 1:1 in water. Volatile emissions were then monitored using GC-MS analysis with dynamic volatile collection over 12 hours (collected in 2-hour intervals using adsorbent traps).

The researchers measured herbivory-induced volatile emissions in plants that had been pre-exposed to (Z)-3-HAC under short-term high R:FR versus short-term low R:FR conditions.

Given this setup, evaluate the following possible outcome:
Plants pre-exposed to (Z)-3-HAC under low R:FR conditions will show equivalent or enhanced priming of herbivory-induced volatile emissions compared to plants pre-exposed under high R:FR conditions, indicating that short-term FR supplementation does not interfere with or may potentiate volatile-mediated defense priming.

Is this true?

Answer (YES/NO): YES